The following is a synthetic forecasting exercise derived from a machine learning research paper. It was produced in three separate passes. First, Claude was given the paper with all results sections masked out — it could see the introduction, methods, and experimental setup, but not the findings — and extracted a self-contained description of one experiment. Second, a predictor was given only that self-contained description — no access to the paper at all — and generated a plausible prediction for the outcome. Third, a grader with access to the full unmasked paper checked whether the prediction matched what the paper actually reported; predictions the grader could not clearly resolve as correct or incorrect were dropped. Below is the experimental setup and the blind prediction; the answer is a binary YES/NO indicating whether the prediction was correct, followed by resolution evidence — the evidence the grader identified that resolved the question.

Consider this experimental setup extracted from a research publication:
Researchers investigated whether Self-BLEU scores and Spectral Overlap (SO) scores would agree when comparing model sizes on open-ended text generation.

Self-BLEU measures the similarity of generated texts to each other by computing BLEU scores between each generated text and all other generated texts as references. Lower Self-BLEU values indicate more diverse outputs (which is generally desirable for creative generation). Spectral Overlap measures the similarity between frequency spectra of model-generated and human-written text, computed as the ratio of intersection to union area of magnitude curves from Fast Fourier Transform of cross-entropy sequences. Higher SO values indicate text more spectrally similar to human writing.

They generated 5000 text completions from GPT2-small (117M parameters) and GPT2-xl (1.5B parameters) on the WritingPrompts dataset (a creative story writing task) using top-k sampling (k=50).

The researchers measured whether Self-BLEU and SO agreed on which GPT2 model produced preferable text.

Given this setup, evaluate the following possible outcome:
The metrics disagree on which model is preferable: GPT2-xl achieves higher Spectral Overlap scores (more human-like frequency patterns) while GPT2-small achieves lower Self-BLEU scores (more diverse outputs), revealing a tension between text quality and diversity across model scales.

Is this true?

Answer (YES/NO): NO